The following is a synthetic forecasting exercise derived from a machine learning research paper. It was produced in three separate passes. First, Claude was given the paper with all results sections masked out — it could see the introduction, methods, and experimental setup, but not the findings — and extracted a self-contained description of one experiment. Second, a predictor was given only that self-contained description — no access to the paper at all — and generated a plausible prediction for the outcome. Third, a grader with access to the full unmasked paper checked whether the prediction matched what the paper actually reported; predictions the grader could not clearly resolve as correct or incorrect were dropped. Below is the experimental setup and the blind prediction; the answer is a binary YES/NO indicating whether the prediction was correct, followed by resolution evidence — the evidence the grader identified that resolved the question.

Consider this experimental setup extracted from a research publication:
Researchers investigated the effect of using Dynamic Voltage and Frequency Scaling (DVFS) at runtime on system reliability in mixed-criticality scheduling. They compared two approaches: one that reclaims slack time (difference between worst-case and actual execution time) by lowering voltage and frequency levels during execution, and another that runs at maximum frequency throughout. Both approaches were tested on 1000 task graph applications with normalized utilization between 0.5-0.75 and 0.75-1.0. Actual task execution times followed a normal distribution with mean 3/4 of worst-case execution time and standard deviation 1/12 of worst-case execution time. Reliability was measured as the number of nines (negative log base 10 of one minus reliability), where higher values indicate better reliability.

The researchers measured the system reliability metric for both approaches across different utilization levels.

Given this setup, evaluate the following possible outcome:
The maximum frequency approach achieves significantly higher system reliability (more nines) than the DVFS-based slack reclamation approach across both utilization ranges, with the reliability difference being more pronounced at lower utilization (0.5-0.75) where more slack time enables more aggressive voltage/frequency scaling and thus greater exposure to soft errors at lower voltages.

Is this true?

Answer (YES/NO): YES